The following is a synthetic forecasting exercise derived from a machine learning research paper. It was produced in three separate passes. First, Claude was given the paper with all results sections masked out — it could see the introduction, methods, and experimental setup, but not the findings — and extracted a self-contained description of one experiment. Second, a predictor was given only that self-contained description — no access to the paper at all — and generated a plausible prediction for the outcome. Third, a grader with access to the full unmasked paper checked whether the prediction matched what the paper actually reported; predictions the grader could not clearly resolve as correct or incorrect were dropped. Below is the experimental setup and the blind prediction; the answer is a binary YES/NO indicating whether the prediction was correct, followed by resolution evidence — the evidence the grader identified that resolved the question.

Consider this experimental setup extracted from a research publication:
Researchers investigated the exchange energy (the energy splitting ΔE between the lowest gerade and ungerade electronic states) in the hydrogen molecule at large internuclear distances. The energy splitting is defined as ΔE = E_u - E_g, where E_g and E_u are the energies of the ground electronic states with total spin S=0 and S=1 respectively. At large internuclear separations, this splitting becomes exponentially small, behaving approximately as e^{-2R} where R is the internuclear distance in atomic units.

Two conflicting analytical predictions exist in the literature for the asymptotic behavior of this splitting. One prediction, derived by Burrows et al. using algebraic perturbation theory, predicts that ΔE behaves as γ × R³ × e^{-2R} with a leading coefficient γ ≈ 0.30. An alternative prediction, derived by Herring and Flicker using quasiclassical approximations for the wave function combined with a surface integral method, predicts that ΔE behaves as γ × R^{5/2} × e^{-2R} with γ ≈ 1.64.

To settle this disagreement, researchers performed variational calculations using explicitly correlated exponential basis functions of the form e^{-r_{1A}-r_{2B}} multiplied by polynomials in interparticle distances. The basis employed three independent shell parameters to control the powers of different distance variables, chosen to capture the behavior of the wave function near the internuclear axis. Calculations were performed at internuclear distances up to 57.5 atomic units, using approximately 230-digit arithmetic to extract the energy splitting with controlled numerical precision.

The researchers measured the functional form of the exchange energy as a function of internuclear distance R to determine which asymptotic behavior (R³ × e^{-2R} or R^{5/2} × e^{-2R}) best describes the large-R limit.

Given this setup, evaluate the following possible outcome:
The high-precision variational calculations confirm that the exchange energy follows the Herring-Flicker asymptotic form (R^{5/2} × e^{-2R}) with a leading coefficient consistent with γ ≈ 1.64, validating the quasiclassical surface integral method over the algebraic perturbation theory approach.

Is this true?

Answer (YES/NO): NO